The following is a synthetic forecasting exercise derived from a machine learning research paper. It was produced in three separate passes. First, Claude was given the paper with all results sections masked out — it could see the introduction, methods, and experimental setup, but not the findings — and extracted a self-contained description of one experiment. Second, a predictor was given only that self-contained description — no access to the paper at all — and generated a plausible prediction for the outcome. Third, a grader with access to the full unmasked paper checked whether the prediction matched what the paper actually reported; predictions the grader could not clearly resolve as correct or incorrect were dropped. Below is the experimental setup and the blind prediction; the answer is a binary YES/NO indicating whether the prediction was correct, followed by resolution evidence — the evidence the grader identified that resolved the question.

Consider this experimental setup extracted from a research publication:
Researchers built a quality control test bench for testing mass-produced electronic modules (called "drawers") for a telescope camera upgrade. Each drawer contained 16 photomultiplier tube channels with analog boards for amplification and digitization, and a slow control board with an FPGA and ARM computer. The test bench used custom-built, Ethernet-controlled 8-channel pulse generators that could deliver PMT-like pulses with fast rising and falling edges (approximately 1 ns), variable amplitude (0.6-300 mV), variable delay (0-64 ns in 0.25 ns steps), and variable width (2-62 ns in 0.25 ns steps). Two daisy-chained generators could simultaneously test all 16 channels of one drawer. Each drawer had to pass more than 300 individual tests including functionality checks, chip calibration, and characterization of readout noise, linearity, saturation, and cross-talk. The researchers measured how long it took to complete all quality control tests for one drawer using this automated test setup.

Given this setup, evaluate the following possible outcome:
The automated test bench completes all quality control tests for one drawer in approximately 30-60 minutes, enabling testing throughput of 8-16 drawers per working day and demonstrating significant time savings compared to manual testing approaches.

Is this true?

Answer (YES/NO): NO